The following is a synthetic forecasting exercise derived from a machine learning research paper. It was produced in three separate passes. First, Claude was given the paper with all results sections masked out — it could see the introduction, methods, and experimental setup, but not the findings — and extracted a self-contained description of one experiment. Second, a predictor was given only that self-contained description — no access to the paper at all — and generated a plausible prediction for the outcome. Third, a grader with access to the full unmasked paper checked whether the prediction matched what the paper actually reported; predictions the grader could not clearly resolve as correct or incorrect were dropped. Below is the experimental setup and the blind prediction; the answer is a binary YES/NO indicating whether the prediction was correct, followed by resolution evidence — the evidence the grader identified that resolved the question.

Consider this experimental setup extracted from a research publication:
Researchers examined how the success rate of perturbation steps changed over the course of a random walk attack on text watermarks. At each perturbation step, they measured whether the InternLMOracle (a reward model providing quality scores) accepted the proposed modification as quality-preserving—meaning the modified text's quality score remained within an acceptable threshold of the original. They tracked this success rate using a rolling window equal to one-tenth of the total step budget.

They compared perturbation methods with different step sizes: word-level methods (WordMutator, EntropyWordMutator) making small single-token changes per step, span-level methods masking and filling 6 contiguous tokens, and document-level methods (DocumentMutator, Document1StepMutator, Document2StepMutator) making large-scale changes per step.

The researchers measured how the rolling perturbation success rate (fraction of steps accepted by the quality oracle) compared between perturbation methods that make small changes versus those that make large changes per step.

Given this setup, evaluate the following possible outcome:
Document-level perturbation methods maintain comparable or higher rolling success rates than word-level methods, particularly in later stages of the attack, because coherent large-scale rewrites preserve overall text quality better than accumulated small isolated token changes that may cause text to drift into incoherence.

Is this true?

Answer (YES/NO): NO